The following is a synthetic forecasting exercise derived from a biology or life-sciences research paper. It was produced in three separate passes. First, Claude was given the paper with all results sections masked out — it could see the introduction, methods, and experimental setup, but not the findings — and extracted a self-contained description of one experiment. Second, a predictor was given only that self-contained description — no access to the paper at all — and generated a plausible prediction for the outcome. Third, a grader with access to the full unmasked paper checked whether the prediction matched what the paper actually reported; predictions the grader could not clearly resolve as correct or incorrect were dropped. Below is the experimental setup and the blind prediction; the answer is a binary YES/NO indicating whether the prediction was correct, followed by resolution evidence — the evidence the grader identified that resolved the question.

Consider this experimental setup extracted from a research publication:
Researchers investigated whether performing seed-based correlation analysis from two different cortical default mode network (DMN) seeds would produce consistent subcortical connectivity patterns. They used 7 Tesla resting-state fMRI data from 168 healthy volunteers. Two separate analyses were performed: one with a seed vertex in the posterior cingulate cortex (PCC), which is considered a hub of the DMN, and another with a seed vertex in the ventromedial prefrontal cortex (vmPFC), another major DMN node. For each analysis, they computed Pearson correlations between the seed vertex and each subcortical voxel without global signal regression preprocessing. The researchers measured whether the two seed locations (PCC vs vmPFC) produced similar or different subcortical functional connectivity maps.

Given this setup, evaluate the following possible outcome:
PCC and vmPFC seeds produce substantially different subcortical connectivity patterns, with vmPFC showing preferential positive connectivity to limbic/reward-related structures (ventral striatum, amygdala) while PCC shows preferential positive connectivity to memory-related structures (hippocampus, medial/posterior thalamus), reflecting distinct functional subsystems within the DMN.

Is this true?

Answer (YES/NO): NO